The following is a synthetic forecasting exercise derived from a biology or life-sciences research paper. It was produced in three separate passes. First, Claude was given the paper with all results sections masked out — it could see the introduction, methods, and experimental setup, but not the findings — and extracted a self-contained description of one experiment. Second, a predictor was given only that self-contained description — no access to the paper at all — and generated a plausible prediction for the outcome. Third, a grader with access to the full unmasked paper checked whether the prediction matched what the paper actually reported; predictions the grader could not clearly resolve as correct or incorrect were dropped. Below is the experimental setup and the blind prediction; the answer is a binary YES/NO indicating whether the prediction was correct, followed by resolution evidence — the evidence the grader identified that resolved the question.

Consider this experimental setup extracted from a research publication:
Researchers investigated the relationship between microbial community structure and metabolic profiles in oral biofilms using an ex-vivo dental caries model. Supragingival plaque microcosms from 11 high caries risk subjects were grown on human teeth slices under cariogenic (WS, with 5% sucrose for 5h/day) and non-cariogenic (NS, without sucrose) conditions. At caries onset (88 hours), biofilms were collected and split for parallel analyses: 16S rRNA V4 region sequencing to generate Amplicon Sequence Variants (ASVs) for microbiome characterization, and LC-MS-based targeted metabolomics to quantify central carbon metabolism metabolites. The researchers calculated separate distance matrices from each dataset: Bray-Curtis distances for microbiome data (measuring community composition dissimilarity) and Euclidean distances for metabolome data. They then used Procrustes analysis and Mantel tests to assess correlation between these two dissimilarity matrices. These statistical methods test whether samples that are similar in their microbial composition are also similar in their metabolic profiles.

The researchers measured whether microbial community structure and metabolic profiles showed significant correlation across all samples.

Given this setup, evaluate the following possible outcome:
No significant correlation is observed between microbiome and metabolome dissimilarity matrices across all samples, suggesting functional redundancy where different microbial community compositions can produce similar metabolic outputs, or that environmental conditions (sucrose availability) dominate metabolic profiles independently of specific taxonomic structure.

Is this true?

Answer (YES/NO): NO